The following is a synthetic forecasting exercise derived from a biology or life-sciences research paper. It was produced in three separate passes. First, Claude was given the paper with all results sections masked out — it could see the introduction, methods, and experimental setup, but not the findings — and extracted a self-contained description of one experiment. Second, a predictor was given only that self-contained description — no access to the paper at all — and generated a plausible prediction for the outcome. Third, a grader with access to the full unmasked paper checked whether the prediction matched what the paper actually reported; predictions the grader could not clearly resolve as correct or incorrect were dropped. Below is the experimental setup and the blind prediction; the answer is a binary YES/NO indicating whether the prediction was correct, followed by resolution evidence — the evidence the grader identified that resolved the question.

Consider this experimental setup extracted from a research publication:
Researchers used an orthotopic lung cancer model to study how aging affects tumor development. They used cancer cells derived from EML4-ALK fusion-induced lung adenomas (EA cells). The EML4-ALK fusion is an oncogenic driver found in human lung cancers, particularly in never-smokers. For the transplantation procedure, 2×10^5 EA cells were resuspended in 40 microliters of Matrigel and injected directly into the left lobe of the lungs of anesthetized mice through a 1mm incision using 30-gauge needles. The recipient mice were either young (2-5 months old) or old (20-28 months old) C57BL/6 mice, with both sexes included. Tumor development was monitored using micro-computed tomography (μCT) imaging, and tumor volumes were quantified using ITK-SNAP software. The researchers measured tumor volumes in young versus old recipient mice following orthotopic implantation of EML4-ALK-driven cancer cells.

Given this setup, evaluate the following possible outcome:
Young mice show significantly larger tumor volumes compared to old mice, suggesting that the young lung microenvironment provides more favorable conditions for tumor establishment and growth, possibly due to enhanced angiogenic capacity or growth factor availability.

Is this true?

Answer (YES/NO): NO